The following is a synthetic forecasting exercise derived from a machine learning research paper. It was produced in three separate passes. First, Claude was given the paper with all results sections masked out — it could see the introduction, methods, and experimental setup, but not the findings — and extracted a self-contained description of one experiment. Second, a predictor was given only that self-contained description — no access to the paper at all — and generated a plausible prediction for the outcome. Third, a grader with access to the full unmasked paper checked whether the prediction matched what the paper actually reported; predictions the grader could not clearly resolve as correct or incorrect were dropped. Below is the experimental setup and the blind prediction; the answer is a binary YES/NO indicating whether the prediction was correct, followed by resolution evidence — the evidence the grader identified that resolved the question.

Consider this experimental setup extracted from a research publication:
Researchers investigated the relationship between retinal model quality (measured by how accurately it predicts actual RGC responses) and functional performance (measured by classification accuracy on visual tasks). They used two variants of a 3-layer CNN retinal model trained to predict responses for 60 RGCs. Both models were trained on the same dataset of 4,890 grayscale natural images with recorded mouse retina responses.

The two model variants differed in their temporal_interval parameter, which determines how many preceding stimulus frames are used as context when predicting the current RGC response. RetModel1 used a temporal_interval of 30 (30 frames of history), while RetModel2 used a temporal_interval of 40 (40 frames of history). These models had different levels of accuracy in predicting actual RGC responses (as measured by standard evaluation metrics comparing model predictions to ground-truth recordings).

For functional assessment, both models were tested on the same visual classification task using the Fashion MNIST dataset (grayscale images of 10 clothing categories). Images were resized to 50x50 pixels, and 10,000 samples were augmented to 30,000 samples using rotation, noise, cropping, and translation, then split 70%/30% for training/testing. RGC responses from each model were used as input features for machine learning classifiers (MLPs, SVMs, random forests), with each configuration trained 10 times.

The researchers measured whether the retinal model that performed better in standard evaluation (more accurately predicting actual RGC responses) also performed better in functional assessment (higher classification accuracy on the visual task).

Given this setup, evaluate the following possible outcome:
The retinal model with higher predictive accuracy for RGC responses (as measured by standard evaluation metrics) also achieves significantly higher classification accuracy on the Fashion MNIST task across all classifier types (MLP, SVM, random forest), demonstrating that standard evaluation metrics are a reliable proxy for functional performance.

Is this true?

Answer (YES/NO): NO